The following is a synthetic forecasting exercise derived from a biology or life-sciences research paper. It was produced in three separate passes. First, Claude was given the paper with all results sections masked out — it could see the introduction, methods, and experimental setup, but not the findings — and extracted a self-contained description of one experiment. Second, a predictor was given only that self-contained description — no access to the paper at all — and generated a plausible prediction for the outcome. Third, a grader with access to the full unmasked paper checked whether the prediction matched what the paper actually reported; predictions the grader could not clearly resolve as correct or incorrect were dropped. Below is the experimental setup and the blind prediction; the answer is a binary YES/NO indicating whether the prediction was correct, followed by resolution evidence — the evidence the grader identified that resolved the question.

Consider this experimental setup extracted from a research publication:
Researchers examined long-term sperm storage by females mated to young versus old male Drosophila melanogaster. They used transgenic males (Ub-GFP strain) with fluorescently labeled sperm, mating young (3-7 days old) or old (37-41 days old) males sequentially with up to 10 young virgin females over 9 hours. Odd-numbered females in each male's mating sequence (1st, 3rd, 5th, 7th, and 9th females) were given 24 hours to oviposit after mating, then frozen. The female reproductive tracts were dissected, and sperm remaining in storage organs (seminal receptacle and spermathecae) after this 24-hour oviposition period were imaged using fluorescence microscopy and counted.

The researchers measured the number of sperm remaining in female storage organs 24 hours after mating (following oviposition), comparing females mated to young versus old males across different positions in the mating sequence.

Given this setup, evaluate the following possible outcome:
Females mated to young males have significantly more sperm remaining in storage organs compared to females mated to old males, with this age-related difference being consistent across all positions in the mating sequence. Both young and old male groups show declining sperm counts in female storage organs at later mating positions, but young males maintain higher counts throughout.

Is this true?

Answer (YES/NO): NO